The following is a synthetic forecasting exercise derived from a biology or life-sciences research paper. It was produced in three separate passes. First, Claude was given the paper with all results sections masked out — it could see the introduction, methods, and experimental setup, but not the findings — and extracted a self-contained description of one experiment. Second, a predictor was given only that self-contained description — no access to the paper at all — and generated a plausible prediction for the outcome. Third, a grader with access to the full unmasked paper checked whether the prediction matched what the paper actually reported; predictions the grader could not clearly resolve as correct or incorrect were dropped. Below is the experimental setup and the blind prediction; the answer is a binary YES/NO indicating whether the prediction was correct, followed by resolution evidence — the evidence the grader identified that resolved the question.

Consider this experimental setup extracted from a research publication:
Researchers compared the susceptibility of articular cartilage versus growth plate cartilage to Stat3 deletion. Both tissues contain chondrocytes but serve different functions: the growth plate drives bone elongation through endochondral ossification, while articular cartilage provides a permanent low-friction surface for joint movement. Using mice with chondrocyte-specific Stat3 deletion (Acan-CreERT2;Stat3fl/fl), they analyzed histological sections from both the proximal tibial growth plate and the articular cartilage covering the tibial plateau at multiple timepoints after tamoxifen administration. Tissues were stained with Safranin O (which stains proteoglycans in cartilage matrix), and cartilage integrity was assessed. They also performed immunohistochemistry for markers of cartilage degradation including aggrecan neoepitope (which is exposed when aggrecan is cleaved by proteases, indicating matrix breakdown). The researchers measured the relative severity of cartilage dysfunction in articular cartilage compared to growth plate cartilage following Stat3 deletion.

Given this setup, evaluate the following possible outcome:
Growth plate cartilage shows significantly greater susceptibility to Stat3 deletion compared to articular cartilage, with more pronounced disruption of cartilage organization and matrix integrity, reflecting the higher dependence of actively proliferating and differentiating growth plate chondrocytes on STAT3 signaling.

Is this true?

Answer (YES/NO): YES